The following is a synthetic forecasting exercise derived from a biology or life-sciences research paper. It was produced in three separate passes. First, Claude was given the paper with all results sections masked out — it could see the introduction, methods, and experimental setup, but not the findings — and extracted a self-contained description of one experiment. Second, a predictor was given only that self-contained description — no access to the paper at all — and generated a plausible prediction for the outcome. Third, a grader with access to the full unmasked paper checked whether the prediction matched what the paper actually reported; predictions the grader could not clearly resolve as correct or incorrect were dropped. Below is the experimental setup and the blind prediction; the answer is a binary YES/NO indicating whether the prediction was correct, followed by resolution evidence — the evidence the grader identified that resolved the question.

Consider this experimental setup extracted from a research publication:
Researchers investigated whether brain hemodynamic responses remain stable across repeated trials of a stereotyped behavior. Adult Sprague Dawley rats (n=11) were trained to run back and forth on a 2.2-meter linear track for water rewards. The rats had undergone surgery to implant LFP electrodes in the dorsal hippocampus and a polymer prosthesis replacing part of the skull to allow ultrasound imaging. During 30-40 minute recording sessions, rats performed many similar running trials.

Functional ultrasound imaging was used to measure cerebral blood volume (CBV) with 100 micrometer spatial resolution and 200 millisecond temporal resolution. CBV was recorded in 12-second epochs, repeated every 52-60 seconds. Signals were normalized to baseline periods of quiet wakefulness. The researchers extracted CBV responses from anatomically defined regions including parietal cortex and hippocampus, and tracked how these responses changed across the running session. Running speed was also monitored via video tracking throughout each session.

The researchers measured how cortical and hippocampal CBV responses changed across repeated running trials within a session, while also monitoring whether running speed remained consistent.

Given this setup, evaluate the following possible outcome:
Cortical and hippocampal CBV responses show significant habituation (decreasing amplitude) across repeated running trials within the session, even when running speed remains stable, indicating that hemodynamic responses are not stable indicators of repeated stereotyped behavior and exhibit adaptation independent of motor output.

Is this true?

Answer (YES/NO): NO